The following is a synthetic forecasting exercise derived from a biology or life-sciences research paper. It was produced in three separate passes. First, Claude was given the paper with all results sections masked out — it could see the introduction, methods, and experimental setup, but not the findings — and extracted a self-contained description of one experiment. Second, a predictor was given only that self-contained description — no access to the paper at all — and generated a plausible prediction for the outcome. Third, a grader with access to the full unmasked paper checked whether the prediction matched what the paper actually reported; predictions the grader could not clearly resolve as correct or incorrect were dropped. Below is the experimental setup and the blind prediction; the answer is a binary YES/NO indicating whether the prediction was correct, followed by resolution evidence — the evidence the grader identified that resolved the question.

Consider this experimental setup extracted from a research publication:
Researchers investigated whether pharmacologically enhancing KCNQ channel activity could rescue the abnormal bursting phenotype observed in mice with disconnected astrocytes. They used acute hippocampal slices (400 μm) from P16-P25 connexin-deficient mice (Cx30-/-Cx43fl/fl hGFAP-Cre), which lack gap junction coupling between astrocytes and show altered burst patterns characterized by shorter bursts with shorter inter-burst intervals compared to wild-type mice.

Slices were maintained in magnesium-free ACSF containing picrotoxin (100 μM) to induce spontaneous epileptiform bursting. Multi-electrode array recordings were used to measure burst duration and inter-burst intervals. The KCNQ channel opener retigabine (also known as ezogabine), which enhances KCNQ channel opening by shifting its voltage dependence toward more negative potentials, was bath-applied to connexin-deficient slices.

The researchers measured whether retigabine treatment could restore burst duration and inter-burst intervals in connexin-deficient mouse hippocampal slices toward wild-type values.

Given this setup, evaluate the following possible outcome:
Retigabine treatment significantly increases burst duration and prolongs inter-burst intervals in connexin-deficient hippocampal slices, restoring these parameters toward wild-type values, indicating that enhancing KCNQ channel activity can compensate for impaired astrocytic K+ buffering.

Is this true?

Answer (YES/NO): YES